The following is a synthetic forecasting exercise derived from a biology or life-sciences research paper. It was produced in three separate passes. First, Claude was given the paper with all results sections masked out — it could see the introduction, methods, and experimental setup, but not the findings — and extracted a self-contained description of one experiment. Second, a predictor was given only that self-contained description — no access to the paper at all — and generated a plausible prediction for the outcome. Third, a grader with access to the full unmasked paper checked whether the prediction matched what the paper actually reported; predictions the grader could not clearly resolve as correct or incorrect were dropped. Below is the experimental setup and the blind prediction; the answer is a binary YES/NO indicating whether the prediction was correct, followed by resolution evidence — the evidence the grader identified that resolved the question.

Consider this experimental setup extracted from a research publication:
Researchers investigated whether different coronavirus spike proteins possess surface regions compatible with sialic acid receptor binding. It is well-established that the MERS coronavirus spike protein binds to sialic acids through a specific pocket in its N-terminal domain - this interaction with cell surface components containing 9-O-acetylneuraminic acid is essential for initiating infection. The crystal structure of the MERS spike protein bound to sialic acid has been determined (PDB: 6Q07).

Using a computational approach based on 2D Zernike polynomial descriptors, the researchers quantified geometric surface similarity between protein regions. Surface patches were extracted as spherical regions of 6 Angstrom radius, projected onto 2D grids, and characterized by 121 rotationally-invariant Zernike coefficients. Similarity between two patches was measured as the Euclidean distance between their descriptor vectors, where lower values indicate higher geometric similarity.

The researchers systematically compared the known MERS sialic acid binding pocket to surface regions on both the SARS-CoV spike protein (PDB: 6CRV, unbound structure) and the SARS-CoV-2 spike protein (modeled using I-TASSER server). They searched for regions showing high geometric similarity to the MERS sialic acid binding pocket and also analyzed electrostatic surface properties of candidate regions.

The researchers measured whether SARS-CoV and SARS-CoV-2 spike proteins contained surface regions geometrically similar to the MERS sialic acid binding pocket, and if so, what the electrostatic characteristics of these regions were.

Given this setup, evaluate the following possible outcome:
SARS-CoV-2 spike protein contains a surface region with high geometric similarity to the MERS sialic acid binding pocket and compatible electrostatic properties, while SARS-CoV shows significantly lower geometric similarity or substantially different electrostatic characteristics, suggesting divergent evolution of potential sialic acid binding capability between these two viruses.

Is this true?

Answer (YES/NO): YES